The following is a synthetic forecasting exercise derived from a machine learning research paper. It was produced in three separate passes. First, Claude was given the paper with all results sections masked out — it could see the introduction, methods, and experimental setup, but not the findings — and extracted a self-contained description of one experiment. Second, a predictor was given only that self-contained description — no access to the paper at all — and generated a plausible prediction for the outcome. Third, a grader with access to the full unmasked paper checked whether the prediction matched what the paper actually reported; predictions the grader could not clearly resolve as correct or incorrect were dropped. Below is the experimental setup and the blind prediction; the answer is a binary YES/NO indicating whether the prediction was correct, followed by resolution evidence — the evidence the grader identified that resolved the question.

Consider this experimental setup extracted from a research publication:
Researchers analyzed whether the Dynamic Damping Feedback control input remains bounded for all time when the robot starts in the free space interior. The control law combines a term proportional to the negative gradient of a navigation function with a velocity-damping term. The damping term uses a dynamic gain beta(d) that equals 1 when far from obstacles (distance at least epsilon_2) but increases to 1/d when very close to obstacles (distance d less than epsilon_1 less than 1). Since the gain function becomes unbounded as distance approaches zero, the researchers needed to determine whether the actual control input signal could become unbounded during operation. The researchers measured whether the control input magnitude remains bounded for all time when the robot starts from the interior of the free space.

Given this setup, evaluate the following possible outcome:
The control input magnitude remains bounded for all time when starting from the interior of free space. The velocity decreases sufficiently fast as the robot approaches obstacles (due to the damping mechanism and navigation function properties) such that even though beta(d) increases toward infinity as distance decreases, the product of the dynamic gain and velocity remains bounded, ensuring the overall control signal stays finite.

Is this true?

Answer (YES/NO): NO